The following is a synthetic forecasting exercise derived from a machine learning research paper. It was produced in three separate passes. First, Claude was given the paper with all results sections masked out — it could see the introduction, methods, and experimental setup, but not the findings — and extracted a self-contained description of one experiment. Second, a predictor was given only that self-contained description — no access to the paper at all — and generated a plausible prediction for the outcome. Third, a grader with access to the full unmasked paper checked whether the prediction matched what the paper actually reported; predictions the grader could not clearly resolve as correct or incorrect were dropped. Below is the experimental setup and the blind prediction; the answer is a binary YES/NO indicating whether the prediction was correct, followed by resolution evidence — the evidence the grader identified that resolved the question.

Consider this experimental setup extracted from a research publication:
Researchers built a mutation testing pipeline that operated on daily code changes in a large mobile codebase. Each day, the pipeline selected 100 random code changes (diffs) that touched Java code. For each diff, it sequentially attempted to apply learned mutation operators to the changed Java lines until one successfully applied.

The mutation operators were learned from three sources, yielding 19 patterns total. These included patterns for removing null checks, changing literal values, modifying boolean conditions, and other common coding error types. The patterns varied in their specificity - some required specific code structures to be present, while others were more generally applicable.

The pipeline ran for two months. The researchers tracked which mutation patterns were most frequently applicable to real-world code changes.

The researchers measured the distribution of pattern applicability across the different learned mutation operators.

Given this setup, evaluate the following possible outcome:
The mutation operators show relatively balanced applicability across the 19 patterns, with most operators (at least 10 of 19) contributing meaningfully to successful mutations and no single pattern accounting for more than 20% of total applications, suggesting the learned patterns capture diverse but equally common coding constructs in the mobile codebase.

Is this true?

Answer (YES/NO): NO